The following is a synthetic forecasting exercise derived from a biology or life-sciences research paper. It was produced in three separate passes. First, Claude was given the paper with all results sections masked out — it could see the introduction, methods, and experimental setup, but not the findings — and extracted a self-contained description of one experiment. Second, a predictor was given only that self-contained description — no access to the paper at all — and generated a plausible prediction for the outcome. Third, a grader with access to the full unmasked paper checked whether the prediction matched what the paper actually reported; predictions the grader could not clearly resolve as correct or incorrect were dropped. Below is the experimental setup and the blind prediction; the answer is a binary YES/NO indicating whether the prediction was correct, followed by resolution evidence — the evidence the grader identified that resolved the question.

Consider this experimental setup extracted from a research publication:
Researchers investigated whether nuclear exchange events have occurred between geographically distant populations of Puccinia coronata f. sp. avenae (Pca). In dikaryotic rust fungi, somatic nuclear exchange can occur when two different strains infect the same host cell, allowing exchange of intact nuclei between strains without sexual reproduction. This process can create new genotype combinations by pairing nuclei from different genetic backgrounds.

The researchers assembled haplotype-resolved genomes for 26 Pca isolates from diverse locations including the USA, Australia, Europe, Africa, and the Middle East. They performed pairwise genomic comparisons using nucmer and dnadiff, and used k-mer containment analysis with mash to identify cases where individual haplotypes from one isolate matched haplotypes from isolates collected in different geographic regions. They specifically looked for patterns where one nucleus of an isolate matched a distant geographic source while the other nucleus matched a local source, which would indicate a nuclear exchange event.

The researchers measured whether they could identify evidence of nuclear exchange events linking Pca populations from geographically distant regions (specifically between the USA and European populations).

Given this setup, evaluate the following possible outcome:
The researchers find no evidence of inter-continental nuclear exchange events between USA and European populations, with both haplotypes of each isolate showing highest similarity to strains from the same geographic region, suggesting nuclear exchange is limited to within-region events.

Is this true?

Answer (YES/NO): NO